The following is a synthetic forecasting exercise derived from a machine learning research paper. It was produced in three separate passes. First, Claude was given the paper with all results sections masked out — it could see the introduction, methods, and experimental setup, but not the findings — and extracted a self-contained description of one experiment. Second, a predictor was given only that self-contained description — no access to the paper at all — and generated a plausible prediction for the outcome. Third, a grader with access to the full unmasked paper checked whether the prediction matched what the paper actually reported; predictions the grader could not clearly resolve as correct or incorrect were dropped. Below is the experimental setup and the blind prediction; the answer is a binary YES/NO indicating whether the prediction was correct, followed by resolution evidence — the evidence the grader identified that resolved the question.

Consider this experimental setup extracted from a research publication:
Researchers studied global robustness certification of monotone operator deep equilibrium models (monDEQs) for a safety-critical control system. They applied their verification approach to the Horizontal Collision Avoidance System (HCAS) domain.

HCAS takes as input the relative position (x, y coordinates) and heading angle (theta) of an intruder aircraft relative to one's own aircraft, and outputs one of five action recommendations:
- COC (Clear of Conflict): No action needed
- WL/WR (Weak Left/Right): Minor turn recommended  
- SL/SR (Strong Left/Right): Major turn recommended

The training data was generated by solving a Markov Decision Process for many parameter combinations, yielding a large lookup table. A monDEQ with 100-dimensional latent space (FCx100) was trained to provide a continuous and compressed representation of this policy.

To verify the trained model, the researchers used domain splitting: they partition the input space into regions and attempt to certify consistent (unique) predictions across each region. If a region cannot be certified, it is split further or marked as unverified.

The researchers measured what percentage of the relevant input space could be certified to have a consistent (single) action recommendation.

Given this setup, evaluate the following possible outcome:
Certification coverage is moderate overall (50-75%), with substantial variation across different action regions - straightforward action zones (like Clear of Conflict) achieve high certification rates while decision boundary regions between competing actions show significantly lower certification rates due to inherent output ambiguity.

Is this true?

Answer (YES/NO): NO